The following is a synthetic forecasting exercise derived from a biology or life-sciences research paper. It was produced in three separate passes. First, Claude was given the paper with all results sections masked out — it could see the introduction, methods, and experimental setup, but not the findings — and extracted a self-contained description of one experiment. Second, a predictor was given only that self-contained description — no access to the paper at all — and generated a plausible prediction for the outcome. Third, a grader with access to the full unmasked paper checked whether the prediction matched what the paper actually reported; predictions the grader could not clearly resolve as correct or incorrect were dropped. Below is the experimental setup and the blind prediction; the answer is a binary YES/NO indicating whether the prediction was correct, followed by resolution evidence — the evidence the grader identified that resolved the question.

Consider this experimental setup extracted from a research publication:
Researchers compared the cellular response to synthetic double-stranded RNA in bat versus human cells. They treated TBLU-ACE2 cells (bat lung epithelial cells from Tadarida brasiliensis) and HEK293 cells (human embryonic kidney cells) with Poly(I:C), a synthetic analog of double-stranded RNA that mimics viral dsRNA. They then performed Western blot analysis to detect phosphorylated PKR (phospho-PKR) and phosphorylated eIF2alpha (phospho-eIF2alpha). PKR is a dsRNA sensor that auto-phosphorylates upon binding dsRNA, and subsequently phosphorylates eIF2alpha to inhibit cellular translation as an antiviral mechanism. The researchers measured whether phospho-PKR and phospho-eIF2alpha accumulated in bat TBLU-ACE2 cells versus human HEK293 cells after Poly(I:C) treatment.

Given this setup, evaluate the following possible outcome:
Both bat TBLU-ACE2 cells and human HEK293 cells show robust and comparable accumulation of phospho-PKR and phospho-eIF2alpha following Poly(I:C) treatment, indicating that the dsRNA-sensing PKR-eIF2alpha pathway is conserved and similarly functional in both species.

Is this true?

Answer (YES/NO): NO